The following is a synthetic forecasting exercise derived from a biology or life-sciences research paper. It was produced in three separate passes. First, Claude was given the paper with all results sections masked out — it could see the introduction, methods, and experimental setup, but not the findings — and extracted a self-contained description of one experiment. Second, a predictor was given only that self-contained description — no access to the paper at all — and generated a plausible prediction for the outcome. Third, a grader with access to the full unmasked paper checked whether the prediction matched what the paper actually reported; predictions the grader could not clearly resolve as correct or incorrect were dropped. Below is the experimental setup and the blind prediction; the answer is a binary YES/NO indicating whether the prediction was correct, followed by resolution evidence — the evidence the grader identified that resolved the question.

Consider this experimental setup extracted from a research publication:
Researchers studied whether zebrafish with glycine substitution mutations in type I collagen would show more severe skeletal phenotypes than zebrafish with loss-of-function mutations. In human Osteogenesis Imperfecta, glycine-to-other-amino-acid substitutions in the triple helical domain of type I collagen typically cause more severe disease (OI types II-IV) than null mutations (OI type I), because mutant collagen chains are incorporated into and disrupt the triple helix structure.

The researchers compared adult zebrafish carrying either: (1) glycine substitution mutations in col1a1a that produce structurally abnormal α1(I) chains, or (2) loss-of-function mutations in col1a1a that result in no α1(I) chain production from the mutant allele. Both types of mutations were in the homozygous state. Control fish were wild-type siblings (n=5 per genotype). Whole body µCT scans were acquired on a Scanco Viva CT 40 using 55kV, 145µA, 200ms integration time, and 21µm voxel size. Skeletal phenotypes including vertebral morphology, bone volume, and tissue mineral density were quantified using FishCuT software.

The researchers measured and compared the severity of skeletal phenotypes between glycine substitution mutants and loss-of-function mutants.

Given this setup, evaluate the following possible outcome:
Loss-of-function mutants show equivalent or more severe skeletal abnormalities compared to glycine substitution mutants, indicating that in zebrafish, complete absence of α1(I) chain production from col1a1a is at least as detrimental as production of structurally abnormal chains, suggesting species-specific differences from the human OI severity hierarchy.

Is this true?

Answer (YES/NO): NO